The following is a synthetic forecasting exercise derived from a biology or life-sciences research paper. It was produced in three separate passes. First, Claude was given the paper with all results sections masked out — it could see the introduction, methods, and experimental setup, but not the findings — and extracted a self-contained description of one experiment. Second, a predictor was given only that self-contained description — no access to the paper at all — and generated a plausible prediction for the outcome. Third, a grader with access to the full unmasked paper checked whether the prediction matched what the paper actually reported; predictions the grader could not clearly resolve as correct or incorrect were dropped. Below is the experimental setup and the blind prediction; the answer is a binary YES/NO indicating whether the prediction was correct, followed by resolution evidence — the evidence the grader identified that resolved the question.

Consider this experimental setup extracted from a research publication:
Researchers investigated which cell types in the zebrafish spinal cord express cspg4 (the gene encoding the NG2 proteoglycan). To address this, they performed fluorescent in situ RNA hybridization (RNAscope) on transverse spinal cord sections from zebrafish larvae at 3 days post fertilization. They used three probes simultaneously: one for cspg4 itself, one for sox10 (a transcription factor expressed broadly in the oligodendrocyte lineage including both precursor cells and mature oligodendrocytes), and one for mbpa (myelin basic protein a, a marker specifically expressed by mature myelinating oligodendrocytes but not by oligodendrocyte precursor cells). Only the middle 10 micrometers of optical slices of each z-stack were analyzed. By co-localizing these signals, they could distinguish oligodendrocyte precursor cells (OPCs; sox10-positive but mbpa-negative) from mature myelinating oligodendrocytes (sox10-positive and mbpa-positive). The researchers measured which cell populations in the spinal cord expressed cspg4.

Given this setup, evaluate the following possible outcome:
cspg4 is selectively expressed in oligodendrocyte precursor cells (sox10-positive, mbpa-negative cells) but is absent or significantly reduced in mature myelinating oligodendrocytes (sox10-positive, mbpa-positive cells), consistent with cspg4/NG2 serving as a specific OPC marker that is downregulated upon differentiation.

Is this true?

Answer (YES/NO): YES